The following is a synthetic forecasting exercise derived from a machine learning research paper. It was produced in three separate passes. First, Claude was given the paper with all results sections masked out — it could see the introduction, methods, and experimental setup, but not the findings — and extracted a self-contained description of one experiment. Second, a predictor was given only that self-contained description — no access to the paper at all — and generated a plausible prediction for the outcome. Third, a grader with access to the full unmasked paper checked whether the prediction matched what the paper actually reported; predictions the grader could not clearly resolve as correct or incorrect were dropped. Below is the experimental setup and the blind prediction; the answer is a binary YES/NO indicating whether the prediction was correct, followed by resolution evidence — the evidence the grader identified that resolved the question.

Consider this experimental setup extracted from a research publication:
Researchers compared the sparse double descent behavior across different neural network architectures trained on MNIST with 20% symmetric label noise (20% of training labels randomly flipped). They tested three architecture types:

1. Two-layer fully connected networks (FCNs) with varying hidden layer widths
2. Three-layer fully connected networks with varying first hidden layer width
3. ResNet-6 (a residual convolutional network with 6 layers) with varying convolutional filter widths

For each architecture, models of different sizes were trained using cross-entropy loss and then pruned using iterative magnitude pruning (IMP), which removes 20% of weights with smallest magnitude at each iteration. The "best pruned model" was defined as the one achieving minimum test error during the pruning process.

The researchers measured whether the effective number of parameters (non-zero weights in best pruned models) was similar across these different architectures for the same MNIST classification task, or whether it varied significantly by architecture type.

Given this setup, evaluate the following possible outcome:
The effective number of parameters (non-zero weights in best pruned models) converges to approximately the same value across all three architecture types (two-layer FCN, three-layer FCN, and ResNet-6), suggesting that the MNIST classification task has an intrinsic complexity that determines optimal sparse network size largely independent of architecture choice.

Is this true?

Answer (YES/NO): YES